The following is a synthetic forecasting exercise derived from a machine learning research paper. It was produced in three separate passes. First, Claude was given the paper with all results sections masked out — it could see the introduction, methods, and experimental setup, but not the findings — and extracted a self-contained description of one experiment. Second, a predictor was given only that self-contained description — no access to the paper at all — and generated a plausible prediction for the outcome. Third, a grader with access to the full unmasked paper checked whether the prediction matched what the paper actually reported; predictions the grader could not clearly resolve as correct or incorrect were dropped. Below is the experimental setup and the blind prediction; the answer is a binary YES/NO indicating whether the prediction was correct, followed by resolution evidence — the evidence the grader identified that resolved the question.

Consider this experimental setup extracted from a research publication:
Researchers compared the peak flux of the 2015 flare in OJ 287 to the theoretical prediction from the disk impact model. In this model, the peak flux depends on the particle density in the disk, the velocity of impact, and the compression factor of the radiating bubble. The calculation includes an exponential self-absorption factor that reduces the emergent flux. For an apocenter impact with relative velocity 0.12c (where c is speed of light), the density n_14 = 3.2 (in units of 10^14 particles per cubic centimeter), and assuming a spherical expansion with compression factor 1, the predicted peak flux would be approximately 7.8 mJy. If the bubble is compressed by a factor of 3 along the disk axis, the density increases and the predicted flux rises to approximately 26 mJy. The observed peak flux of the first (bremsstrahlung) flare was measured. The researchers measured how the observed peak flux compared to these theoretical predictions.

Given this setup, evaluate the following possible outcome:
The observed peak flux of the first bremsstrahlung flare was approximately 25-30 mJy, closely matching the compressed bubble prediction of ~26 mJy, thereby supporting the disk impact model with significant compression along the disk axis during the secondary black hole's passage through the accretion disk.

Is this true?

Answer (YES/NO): NO